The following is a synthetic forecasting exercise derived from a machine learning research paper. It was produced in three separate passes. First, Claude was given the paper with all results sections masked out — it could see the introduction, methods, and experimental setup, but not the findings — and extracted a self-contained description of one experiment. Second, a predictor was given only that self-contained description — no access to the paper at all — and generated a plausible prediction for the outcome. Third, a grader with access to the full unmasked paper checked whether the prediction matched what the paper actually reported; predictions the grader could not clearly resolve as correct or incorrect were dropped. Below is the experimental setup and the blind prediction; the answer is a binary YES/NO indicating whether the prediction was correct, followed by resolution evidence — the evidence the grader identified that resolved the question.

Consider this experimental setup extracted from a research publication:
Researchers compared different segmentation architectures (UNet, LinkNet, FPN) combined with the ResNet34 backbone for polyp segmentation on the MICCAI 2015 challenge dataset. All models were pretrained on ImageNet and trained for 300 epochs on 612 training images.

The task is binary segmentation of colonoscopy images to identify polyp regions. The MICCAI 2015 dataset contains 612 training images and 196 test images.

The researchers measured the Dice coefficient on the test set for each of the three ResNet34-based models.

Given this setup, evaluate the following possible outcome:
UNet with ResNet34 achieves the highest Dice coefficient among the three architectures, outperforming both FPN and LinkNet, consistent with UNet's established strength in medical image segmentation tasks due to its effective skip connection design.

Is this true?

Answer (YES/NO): NO